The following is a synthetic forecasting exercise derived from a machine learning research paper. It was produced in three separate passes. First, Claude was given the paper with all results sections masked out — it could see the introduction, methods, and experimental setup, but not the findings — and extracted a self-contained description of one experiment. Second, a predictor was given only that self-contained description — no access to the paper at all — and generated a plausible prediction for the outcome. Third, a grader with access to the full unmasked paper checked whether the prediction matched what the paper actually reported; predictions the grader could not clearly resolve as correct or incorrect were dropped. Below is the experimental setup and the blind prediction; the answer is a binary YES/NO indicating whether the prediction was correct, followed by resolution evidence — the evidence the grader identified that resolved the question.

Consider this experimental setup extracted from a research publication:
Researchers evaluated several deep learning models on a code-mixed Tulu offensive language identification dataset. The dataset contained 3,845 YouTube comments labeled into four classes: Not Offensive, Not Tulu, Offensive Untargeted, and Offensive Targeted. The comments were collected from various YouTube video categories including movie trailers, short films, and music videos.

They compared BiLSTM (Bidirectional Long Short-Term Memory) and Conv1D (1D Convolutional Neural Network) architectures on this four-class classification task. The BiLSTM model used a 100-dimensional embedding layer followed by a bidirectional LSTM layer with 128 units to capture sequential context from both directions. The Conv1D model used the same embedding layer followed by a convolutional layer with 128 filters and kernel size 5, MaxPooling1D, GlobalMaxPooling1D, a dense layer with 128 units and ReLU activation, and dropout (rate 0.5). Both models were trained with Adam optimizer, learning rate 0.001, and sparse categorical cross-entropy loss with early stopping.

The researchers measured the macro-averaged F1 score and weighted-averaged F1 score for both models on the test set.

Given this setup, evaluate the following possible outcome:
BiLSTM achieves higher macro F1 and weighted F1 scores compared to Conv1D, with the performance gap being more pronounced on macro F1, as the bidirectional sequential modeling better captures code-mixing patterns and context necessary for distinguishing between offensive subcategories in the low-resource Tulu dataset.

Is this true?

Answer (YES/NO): NO